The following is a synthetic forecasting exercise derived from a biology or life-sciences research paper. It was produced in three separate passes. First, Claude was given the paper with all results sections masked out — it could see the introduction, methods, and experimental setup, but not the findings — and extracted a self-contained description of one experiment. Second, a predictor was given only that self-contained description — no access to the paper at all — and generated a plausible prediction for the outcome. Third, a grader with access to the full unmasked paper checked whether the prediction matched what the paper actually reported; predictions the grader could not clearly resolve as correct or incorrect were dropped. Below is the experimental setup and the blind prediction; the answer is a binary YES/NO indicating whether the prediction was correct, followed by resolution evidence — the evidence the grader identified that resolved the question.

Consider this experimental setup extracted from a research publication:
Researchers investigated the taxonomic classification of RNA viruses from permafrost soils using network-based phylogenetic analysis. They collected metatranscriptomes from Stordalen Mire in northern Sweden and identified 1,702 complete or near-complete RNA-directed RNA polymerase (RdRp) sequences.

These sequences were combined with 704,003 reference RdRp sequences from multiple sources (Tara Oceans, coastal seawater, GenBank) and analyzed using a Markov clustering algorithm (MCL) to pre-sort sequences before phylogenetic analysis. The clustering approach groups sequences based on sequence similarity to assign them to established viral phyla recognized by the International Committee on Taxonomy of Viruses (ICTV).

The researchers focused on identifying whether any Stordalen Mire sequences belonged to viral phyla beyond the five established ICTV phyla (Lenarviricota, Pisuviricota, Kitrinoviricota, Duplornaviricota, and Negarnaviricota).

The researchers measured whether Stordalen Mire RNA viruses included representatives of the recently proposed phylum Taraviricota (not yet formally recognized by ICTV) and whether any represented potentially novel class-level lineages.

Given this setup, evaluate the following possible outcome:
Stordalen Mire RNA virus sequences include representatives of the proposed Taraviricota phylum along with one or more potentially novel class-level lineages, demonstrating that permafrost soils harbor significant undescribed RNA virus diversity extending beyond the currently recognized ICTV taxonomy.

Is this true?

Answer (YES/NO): YES